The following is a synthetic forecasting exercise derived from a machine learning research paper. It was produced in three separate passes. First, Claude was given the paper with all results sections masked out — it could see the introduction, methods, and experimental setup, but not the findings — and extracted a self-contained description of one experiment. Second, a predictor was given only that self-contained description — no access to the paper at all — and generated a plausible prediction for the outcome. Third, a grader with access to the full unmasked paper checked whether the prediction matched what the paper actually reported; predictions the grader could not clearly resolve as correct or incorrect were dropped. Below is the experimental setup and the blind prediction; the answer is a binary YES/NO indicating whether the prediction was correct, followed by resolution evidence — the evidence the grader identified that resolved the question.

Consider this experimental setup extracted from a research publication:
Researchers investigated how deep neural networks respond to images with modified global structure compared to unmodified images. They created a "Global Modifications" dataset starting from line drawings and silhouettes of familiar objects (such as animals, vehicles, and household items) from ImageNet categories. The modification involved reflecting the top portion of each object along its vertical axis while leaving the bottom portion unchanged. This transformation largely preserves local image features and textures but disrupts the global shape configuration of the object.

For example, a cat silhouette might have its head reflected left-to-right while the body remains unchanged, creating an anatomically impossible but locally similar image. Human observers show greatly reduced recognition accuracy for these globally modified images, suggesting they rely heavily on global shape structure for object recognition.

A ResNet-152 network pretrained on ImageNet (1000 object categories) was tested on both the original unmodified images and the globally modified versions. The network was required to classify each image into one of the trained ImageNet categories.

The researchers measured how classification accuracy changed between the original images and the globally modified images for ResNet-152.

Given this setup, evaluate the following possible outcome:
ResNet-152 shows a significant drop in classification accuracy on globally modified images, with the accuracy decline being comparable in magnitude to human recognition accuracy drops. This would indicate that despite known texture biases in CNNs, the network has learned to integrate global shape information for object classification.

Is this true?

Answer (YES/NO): NO